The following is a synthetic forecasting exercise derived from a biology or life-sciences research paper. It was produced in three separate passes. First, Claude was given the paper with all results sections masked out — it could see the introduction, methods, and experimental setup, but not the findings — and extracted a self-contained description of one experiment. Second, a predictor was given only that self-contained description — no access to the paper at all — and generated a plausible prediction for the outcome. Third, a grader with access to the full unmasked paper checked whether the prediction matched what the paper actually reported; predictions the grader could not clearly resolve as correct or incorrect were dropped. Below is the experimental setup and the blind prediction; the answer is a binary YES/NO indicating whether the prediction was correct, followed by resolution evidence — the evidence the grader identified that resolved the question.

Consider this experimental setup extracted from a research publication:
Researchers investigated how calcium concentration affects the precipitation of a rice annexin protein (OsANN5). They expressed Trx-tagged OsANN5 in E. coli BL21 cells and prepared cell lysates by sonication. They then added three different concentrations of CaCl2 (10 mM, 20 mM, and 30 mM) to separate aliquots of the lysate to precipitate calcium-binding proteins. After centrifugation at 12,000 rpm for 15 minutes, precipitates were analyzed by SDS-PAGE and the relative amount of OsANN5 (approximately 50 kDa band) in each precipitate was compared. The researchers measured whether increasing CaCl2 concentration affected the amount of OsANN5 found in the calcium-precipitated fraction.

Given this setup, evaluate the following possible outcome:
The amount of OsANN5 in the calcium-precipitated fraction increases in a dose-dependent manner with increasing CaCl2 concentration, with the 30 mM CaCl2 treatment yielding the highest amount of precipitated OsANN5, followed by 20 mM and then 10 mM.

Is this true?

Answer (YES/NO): NO